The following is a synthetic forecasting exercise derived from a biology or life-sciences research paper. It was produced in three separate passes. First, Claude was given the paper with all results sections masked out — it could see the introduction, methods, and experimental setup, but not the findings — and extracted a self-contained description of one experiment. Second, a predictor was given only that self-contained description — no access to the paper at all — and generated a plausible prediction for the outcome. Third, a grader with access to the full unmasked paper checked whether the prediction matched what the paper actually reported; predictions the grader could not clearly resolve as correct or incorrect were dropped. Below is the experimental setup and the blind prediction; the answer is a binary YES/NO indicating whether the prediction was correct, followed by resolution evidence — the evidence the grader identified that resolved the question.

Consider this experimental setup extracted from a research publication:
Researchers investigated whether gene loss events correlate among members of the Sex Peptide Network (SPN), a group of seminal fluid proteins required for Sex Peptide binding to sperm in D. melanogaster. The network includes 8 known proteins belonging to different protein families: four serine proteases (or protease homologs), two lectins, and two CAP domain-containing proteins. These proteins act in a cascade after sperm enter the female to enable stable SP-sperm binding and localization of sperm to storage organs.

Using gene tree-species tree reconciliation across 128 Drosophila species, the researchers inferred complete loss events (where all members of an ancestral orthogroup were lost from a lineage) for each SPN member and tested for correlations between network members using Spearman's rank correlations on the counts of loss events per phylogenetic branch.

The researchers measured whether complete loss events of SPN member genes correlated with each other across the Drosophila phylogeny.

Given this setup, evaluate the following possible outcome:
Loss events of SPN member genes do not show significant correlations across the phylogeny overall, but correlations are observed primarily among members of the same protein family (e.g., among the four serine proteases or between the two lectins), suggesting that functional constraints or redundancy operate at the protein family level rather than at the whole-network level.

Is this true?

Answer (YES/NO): NO